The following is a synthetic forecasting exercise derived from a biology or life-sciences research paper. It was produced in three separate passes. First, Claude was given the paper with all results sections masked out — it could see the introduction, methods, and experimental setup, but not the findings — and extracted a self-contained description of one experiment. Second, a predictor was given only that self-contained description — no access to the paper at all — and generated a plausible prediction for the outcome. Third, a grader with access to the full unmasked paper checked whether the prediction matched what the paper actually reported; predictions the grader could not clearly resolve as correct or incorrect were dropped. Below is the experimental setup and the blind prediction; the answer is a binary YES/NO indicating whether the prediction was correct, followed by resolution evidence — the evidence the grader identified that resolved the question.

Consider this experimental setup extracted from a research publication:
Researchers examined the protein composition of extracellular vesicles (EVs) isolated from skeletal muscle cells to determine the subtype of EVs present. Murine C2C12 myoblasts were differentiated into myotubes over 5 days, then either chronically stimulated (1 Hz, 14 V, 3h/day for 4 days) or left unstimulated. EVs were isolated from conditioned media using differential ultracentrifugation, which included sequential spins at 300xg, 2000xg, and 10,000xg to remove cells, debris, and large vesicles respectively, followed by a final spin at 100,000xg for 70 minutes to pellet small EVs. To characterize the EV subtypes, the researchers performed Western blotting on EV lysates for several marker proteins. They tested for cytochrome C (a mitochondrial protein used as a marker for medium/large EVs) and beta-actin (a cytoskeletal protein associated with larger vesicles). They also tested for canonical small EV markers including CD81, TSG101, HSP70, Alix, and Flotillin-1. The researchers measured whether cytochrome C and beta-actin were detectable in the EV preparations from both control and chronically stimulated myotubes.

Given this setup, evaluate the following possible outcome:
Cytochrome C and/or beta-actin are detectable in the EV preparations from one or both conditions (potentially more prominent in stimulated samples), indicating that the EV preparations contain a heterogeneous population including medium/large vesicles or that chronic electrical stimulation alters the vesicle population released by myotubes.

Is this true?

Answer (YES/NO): NO